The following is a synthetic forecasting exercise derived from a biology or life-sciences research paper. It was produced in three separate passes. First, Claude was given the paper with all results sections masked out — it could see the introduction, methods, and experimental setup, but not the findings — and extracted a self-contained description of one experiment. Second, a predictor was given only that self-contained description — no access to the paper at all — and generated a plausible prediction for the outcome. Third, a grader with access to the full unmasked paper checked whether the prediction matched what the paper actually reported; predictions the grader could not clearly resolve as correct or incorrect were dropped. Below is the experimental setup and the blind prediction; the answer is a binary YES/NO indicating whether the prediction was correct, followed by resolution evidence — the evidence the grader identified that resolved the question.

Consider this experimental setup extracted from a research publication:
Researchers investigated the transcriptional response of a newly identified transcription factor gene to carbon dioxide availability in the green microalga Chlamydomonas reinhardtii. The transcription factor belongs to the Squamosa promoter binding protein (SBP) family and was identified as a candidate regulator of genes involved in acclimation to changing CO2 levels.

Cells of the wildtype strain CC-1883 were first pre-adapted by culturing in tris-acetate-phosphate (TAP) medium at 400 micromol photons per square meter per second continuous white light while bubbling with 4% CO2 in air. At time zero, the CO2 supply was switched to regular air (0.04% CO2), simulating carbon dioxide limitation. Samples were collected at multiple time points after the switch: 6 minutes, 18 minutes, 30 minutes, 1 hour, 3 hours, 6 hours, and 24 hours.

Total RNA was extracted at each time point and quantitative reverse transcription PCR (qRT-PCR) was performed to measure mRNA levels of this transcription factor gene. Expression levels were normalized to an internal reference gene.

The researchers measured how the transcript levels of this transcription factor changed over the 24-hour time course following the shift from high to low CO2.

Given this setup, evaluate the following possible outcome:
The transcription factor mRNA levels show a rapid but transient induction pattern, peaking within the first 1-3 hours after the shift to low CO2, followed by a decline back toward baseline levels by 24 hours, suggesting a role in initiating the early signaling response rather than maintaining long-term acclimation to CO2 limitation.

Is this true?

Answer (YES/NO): NO